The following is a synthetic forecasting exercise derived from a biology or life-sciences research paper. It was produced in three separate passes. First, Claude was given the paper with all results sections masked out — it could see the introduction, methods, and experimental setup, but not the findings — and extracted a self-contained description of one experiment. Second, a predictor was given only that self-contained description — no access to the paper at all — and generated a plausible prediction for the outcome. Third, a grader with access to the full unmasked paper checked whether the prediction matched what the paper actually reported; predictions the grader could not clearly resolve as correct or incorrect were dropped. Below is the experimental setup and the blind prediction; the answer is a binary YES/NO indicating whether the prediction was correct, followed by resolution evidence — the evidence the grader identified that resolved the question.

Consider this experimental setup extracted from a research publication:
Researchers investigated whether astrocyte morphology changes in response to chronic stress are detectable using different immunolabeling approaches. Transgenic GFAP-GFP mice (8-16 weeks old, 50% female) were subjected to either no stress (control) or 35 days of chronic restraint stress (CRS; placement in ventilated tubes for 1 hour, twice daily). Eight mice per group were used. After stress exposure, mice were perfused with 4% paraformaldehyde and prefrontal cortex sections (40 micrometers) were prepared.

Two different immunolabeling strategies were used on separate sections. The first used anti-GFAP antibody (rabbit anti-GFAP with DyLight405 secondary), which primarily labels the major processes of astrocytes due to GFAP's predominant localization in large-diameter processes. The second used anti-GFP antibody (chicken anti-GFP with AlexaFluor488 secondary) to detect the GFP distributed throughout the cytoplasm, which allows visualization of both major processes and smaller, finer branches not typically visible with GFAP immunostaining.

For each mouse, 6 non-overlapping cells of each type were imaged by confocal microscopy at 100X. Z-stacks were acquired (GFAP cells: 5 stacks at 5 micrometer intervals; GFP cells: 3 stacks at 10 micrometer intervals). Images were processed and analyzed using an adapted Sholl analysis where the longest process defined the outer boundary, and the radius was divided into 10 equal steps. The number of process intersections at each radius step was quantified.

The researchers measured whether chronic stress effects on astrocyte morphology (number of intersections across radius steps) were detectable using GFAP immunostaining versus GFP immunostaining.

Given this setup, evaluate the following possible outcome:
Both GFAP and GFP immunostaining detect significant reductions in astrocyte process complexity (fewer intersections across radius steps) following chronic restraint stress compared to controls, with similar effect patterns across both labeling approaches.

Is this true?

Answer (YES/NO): NO